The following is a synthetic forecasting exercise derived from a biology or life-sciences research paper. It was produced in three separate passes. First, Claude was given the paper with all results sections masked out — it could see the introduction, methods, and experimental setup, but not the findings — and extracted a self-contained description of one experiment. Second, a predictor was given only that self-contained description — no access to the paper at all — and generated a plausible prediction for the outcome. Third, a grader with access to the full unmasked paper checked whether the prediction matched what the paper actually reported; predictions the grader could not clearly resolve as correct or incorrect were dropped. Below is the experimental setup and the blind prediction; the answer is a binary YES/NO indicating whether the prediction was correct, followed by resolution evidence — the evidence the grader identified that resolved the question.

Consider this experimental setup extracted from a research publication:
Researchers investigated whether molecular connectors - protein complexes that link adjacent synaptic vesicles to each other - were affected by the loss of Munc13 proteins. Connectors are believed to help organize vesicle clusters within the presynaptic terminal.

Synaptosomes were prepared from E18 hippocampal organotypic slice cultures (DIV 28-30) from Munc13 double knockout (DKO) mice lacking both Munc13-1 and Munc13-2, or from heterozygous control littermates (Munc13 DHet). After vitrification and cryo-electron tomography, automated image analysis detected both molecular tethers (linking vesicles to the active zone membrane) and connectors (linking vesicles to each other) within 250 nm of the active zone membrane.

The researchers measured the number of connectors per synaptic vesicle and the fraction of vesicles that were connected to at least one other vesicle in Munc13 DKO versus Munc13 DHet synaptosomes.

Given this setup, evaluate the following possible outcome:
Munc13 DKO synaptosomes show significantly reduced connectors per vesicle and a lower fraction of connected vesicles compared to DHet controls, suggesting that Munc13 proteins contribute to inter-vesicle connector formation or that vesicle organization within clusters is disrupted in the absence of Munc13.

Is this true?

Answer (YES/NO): NO